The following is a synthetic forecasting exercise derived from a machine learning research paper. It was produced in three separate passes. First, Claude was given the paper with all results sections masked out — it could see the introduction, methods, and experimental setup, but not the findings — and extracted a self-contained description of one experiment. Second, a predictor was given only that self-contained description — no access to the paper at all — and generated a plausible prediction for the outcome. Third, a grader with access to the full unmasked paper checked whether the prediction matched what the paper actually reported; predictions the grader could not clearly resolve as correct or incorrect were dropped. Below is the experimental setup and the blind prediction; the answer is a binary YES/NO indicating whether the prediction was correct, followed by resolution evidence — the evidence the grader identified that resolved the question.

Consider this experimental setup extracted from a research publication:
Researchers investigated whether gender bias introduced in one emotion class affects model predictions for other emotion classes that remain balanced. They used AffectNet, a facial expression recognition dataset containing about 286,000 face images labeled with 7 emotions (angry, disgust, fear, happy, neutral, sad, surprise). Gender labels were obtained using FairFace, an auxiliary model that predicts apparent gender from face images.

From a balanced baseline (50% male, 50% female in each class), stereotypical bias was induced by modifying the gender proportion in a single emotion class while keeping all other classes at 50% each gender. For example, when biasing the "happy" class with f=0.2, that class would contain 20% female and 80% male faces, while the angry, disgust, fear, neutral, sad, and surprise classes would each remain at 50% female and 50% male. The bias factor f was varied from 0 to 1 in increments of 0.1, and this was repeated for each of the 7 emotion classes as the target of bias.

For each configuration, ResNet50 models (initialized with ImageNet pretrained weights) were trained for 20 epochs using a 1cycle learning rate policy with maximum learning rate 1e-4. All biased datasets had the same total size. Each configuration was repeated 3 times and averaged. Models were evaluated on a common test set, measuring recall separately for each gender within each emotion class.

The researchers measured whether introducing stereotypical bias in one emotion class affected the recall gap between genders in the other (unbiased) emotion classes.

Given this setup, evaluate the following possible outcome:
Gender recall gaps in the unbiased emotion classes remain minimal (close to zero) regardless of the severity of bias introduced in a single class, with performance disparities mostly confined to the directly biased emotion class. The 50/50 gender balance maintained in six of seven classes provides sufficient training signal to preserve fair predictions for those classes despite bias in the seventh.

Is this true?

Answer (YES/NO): NO